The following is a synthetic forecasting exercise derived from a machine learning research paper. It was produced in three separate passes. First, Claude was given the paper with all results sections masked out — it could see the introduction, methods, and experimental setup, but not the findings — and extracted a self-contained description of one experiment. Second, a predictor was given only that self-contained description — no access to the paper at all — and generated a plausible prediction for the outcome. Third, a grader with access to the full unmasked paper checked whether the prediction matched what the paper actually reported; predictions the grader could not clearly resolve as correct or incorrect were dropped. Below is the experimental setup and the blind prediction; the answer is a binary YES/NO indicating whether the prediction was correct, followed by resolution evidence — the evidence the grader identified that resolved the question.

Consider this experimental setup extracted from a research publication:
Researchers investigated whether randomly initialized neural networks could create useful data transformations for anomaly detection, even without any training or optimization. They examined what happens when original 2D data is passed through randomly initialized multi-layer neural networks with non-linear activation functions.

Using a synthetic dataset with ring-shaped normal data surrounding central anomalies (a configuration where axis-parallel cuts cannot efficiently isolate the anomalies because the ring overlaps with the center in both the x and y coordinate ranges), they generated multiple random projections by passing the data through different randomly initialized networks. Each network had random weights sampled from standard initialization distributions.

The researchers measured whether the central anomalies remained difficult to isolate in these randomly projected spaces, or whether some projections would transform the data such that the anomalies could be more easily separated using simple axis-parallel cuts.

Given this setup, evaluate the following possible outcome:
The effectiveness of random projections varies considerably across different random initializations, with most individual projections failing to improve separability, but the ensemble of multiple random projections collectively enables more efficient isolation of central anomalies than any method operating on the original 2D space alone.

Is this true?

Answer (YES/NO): YES